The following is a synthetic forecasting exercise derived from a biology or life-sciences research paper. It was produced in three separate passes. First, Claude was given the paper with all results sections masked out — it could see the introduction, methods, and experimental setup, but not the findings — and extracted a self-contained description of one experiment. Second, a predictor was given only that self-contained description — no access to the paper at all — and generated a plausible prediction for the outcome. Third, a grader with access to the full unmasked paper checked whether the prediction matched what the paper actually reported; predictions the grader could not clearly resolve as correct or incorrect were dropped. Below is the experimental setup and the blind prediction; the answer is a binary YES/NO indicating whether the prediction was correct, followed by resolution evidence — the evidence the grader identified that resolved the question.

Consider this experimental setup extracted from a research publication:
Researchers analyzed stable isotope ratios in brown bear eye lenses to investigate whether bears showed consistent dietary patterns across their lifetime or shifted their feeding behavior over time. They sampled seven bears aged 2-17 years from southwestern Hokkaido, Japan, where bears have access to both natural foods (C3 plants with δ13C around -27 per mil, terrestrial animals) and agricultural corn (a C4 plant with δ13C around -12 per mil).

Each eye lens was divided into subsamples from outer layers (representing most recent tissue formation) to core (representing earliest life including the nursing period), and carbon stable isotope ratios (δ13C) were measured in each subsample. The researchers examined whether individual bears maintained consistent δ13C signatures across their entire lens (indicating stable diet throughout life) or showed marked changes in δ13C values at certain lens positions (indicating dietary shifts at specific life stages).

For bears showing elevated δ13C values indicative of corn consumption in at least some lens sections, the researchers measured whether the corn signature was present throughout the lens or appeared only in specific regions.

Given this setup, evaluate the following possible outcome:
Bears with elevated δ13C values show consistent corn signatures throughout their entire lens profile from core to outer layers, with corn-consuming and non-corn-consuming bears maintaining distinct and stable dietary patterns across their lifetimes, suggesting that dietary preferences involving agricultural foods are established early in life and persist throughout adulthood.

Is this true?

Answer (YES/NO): NO